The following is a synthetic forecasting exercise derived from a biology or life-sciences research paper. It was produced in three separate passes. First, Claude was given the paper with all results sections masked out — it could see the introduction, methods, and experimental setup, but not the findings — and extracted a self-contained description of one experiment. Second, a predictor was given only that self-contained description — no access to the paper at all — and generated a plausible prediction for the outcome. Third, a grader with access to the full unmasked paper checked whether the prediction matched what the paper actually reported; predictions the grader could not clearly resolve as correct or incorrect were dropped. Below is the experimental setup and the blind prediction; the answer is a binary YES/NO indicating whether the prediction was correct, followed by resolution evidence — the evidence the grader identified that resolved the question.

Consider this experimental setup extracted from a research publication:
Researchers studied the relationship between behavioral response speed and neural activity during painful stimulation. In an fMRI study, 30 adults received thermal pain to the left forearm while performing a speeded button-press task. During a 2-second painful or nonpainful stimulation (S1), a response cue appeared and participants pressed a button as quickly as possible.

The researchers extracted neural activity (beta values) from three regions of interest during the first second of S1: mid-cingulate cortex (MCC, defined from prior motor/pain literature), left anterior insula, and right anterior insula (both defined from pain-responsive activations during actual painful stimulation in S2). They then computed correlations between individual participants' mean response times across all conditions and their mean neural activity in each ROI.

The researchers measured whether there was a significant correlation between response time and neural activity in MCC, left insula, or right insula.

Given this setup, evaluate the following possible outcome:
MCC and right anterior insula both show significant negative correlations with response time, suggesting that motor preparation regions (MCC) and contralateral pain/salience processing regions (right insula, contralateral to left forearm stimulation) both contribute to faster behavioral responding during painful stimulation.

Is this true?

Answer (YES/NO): NO